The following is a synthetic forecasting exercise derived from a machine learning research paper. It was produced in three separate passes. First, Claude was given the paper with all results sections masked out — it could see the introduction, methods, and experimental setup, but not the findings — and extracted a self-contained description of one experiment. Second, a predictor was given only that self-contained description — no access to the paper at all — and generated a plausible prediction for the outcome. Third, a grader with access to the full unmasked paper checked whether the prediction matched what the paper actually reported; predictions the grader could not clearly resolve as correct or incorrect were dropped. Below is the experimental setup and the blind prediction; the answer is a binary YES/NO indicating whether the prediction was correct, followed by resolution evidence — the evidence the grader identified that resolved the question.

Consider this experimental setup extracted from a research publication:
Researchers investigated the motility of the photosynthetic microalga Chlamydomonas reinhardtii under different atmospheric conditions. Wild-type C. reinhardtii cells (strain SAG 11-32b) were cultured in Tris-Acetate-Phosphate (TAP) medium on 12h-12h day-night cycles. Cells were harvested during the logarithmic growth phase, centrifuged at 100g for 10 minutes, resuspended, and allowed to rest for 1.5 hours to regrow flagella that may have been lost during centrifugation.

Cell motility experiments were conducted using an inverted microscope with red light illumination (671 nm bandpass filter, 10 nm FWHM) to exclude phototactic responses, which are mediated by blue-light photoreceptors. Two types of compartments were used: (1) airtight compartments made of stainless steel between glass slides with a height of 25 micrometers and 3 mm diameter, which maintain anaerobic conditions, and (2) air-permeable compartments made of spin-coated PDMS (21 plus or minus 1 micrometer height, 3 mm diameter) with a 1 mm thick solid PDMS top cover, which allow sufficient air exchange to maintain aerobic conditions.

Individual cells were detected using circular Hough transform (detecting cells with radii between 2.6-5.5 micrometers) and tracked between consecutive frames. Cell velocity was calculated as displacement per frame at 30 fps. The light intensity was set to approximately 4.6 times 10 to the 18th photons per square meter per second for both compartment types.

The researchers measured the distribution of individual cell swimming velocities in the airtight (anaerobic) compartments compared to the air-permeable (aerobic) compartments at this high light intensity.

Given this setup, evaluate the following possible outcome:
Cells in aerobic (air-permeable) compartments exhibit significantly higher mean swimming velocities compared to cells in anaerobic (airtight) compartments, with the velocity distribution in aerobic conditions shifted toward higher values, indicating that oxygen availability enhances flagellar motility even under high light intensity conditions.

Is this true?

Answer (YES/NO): NO